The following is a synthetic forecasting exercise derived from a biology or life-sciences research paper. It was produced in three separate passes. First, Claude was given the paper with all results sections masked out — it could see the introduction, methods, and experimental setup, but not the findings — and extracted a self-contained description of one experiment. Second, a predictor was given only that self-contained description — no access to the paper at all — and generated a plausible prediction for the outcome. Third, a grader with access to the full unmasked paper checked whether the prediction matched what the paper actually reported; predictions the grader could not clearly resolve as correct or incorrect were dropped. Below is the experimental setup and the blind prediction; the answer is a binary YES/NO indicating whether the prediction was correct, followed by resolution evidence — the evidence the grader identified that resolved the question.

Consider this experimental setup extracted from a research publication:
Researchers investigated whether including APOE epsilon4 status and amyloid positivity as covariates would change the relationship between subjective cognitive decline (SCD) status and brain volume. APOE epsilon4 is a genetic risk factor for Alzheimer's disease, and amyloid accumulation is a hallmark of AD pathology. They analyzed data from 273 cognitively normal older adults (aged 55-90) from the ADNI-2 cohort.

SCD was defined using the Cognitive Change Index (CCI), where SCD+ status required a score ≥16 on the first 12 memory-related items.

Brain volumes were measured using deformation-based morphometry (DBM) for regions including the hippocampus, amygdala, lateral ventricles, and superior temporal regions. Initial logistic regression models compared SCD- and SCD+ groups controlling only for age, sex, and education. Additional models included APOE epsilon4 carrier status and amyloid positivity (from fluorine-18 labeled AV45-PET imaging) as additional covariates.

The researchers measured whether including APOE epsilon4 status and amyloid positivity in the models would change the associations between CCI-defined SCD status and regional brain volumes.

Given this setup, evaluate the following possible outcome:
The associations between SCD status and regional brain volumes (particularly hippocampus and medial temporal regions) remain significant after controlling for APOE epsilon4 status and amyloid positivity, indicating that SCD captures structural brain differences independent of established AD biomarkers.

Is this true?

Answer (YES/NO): YES